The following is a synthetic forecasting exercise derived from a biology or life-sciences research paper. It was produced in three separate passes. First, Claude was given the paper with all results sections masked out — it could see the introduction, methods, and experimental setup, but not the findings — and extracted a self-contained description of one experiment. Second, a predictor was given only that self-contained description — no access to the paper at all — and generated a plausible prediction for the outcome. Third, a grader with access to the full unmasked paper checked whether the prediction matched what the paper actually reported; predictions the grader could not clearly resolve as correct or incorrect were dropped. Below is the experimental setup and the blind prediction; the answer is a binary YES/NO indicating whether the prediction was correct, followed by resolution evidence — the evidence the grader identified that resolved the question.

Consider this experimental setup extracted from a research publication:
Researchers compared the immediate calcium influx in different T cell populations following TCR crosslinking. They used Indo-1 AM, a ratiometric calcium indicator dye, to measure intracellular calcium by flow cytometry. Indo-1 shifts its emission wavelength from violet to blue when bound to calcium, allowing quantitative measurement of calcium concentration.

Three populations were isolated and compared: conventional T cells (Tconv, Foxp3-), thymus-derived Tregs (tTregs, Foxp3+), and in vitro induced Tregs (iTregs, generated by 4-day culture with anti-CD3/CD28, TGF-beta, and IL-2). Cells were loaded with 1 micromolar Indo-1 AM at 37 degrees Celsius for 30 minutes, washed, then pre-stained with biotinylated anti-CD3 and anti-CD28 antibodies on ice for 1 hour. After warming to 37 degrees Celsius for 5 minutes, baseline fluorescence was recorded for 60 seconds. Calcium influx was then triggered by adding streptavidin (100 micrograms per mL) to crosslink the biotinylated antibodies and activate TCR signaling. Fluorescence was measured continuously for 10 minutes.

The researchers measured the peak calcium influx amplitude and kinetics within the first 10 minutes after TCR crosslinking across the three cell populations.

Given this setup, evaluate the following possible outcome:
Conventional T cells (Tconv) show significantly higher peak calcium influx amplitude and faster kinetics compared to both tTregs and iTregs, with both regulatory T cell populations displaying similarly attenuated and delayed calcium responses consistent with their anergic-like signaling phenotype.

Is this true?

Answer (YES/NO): NO